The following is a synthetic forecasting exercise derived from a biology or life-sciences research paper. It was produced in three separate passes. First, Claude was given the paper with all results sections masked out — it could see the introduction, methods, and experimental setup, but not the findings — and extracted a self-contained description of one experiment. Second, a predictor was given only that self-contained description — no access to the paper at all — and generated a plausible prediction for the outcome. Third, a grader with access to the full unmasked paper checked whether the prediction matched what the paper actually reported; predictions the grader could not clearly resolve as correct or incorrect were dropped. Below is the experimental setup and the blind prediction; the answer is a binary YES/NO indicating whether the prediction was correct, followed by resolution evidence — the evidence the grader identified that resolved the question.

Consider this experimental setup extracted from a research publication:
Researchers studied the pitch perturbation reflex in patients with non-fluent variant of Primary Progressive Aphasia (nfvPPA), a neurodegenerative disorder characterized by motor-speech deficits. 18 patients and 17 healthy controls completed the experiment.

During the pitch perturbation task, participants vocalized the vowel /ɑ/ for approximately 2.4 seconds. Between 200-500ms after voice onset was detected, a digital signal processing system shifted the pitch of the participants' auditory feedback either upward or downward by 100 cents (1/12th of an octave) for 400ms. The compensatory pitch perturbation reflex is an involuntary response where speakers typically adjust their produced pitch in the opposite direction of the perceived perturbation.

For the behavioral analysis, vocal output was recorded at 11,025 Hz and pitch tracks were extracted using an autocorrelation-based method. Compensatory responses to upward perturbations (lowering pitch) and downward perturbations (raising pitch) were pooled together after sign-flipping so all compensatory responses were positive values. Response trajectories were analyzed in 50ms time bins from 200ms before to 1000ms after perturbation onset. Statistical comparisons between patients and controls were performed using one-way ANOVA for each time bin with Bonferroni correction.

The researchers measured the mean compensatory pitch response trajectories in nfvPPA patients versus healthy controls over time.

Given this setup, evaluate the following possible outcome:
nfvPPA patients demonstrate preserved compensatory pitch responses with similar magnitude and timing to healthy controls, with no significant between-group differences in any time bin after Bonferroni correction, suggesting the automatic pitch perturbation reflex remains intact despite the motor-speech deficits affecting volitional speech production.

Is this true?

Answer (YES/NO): NO